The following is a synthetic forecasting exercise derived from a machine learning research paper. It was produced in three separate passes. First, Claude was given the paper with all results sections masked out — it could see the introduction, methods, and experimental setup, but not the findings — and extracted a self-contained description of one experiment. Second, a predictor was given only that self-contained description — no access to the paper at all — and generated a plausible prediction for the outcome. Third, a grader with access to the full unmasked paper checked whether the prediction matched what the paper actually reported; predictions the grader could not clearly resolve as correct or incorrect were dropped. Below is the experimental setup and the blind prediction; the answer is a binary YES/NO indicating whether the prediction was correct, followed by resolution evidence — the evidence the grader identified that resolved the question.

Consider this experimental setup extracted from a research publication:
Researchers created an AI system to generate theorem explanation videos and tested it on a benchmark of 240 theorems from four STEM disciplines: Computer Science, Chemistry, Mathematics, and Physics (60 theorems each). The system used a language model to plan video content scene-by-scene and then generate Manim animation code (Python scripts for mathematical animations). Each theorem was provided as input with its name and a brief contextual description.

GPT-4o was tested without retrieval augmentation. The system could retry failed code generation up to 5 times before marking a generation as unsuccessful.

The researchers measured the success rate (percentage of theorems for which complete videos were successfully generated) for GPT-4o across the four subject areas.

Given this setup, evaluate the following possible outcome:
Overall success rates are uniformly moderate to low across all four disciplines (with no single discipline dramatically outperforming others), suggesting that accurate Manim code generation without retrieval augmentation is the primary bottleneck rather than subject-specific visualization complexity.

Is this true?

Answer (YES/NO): NO